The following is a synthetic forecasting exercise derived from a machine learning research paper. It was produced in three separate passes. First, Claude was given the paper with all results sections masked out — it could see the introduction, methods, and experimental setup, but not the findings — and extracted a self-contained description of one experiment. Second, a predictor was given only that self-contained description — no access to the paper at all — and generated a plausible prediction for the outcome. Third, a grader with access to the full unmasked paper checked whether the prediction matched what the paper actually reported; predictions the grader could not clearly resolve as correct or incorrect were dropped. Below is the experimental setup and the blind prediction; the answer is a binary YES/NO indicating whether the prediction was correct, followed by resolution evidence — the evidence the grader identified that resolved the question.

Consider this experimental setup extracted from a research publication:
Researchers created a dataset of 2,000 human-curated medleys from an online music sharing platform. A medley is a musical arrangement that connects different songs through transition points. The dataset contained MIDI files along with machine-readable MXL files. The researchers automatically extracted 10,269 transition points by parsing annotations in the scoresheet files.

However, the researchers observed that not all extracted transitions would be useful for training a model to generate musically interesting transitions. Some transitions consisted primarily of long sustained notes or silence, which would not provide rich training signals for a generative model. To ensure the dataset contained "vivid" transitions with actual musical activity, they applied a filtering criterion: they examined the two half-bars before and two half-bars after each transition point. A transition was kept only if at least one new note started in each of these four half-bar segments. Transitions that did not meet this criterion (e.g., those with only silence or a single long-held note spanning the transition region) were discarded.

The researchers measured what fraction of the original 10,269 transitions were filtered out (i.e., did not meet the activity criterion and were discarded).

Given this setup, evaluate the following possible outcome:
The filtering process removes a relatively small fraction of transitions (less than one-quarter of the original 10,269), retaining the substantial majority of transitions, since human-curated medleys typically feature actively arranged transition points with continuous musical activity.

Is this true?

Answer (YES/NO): NO